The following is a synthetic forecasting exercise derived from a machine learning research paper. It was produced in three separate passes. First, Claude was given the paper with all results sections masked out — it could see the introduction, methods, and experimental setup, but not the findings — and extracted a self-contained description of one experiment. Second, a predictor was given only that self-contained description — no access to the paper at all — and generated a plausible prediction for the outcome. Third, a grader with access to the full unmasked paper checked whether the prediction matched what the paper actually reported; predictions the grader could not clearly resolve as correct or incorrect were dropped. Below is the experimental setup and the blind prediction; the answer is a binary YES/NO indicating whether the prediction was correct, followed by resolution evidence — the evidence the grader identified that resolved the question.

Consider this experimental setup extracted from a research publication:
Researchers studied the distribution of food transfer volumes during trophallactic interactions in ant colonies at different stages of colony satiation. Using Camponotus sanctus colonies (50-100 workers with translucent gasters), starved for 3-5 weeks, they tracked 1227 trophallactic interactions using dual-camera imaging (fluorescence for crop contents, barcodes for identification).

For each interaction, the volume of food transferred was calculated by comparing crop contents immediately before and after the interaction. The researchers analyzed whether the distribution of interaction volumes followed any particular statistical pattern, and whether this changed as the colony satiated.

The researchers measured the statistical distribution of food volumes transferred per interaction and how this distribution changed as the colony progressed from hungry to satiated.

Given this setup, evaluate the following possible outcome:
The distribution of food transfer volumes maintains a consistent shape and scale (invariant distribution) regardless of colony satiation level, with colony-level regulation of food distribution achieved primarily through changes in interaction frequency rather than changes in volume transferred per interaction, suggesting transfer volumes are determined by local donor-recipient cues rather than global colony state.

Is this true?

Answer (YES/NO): NO